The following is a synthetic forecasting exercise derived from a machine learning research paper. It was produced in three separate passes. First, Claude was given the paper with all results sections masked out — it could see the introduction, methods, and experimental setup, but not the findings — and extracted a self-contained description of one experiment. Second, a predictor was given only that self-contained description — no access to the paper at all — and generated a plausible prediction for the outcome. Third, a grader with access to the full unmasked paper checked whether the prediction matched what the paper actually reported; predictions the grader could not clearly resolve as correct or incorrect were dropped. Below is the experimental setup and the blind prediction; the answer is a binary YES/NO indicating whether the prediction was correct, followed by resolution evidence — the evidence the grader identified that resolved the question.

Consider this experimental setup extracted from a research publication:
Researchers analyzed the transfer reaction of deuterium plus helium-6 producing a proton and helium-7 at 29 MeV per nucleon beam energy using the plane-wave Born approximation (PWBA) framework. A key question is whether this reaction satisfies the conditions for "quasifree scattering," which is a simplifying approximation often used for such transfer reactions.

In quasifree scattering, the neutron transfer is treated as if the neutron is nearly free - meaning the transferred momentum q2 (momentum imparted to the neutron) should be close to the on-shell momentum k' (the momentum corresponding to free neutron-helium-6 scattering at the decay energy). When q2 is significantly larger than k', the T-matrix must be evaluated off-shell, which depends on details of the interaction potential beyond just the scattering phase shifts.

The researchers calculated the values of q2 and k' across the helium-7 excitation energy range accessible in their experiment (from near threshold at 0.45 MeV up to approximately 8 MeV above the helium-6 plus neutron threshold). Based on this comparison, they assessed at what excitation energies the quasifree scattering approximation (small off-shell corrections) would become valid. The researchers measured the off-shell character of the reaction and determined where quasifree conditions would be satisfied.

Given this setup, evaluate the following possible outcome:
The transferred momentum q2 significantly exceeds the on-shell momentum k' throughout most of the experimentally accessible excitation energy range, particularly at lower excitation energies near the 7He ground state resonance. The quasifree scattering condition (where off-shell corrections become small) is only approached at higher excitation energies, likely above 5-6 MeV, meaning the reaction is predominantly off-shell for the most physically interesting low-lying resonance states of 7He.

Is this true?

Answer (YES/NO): NO